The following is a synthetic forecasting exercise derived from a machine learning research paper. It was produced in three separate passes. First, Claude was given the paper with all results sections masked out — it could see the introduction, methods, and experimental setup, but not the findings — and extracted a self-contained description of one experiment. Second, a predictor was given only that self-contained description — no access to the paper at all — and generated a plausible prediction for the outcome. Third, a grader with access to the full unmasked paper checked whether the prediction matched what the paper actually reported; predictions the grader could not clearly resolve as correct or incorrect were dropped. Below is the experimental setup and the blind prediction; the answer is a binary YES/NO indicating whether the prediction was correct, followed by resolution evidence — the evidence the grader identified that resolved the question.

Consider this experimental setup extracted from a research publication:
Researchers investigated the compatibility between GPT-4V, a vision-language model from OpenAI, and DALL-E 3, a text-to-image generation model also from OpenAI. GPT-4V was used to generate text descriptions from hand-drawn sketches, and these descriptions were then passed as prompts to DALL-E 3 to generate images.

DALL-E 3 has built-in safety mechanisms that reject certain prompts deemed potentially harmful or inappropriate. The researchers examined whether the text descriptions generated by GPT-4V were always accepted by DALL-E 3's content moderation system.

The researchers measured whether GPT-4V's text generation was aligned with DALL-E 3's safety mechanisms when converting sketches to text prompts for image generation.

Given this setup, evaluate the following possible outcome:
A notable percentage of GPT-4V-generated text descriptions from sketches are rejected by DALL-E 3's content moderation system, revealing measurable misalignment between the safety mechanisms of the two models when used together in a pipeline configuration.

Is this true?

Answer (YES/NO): NO